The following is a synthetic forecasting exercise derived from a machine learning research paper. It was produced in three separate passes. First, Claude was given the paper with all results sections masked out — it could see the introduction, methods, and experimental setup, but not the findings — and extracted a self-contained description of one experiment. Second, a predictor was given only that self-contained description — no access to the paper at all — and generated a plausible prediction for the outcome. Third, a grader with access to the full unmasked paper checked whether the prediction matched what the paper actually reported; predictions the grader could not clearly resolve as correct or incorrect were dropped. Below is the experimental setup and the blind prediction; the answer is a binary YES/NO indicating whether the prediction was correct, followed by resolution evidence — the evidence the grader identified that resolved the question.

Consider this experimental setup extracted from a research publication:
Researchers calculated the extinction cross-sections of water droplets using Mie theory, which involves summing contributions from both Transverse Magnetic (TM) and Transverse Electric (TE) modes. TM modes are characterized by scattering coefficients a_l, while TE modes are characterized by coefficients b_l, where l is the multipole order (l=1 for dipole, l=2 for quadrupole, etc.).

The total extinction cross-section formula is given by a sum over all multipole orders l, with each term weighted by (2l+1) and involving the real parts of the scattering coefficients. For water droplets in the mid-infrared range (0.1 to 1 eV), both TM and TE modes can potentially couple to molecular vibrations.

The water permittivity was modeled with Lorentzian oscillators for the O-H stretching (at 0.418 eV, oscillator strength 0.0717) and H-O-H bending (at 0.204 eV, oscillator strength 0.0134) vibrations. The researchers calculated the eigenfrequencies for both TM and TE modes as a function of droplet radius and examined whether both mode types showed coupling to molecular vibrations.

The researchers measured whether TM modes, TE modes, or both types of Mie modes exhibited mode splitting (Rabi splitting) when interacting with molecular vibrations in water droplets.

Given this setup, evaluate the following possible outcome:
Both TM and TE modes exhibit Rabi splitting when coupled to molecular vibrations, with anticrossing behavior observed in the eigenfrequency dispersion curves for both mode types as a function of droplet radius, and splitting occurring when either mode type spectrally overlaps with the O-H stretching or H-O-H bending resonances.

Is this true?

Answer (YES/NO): YES